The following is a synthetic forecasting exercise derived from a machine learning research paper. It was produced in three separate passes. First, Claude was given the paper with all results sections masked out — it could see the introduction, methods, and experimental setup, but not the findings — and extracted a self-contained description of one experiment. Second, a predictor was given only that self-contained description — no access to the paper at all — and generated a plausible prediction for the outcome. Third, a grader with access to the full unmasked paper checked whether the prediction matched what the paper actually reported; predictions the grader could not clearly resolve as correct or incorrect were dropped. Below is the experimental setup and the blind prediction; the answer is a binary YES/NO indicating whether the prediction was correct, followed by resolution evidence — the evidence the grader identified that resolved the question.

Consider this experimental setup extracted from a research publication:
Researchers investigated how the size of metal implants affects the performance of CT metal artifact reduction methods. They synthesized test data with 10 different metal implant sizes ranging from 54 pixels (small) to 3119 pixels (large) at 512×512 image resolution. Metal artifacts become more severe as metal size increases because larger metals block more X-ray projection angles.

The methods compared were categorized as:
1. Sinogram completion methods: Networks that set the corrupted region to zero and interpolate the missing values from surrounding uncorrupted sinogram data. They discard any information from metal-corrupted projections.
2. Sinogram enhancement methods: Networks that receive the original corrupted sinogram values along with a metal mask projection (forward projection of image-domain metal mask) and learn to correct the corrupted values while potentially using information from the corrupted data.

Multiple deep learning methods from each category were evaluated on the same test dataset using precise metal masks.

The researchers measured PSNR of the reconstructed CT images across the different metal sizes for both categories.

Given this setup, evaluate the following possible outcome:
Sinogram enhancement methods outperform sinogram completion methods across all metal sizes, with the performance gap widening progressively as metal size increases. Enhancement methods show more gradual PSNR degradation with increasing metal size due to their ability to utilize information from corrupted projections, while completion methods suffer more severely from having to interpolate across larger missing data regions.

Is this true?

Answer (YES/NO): NO